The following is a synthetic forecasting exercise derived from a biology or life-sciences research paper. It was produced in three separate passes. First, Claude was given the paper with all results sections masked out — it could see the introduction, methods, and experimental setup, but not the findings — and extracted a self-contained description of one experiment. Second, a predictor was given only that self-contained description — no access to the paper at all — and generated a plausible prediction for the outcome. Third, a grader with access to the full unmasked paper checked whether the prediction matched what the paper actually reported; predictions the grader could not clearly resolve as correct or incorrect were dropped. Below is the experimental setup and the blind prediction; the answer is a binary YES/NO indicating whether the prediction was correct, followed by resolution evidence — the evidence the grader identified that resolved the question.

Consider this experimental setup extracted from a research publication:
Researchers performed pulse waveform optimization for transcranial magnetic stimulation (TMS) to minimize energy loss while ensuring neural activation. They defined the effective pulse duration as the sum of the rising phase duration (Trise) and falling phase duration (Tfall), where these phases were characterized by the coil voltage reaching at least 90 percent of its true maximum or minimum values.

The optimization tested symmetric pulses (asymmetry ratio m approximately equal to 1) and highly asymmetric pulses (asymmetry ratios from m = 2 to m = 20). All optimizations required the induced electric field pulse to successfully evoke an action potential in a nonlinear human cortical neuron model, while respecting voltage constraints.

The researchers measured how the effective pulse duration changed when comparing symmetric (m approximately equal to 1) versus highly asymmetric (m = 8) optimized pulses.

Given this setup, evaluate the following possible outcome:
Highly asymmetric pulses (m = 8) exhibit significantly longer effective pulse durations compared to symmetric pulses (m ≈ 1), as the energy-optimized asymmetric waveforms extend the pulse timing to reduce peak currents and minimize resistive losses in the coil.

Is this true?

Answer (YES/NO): NO